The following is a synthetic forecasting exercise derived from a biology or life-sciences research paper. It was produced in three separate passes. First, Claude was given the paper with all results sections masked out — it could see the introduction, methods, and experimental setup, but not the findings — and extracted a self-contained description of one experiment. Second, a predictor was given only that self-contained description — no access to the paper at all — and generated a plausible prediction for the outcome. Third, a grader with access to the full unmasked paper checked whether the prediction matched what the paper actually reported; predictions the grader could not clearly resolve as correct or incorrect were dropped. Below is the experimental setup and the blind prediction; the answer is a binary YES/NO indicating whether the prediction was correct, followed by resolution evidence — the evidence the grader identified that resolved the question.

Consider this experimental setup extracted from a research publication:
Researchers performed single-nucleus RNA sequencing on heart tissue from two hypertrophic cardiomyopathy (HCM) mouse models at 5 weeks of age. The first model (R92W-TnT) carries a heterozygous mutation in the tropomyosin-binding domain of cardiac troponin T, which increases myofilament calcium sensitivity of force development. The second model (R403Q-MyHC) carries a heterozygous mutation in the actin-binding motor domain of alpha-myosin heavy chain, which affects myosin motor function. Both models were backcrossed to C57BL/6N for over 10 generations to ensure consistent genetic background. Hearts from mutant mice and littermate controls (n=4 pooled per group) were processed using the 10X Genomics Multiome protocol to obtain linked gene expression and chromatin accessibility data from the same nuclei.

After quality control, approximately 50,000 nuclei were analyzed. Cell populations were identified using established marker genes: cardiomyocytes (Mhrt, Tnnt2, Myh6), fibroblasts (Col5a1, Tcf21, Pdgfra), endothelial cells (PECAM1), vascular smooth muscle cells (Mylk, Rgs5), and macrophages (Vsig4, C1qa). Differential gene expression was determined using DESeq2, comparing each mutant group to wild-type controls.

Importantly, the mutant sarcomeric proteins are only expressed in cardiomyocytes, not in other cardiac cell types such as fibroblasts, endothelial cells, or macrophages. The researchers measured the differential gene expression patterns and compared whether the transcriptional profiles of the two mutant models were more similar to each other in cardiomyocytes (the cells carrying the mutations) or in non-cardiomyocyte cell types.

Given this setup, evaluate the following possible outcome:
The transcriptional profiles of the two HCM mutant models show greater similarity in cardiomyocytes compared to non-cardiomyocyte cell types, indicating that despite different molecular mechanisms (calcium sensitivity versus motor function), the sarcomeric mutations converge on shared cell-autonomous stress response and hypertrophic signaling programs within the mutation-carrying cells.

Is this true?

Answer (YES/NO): YES